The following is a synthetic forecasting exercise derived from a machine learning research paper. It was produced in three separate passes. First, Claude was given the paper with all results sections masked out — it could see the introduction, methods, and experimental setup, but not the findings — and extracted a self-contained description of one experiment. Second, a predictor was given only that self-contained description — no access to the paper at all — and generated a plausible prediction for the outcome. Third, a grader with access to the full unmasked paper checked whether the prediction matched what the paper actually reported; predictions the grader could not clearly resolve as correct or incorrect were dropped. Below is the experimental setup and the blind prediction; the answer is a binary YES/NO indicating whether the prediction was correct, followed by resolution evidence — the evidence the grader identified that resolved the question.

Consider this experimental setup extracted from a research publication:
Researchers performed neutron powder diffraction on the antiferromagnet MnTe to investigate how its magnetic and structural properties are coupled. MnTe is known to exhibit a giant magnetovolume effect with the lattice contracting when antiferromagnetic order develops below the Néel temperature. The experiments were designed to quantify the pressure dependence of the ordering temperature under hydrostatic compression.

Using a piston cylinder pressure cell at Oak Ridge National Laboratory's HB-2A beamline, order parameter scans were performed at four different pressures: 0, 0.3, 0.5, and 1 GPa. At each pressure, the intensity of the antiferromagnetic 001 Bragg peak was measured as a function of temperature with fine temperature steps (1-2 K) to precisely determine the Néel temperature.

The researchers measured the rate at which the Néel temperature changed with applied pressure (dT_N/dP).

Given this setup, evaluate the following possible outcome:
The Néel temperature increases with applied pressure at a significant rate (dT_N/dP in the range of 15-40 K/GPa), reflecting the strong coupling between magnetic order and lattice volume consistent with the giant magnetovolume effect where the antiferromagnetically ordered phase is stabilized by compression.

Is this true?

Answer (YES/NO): YES